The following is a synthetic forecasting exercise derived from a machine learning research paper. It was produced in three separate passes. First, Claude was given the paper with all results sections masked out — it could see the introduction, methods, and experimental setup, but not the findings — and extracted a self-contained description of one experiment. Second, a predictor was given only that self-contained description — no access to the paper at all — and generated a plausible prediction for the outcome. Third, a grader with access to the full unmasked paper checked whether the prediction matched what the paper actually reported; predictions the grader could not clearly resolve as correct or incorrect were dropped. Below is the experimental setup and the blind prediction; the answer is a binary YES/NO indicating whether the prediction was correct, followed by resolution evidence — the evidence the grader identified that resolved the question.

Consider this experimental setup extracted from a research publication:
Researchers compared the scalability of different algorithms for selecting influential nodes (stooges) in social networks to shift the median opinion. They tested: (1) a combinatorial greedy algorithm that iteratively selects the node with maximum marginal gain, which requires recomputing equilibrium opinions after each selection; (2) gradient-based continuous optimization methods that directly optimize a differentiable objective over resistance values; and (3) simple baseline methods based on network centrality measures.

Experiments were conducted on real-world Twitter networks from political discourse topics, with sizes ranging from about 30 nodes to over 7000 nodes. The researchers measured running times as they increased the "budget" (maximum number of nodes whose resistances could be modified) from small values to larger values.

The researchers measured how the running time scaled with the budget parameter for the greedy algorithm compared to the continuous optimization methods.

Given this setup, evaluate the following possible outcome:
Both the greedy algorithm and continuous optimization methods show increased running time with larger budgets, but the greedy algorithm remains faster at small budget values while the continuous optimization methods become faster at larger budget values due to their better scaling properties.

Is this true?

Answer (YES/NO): NO